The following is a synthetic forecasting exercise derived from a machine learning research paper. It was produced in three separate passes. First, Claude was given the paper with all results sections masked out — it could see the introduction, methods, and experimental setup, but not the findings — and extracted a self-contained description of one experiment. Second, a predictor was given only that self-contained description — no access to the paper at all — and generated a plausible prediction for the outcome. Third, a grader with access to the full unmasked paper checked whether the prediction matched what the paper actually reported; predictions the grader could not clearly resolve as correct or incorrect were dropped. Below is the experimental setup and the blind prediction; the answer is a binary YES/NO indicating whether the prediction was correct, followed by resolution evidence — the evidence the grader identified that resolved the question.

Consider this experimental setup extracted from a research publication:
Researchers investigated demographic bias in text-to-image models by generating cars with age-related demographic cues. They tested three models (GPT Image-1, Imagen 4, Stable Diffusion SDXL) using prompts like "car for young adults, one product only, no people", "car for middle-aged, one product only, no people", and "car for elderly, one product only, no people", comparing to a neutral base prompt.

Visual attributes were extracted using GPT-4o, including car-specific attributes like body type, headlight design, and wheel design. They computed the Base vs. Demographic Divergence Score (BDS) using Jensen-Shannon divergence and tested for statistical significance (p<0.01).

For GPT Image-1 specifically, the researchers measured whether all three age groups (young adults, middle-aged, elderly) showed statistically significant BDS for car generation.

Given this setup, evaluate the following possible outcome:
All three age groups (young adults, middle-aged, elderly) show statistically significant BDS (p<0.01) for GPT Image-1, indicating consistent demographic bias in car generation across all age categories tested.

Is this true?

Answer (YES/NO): YES